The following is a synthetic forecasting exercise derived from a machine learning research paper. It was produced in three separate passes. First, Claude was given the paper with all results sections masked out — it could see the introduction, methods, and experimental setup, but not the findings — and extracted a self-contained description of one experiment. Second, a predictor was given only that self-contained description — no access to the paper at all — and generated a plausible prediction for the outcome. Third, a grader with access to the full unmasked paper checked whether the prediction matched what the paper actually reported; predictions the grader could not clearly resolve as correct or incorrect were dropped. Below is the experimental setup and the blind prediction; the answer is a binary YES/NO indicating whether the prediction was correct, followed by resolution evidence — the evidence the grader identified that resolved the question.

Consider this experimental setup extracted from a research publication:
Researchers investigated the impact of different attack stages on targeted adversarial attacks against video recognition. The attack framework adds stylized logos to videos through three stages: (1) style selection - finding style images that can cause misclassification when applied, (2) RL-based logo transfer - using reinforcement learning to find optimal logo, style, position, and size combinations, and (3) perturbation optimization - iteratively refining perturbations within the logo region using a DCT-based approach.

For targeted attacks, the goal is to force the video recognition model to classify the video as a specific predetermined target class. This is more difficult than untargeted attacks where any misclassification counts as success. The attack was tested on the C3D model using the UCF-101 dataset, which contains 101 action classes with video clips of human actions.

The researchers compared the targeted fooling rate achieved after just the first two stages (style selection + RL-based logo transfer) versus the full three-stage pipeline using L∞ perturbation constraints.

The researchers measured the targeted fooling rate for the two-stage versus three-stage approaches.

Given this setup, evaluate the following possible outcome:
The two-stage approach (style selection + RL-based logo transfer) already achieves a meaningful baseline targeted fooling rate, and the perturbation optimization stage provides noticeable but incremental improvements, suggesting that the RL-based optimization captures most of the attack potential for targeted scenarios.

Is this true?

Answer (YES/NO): NO